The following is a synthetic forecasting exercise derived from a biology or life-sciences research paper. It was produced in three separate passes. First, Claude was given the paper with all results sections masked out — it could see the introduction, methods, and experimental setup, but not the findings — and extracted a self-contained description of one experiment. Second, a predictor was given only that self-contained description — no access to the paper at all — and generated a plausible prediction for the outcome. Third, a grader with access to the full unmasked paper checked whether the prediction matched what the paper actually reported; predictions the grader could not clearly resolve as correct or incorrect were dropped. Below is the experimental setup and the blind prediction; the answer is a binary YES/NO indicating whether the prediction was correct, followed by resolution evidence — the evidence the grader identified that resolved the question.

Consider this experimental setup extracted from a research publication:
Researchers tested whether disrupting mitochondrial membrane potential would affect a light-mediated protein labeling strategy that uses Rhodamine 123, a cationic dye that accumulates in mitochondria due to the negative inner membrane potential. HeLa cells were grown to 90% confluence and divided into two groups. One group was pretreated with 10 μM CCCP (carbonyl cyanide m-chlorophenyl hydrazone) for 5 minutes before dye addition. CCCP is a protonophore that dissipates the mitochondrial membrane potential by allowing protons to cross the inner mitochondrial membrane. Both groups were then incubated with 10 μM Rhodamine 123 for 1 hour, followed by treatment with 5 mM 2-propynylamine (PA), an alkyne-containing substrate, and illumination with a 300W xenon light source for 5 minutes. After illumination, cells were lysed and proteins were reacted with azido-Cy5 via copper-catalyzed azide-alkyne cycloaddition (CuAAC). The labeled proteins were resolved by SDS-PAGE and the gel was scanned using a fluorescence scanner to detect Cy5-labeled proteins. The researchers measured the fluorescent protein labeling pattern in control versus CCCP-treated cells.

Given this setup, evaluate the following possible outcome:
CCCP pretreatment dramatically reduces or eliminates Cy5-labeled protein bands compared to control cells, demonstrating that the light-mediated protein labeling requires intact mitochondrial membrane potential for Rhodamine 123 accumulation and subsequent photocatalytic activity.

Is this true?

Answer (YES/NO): YES